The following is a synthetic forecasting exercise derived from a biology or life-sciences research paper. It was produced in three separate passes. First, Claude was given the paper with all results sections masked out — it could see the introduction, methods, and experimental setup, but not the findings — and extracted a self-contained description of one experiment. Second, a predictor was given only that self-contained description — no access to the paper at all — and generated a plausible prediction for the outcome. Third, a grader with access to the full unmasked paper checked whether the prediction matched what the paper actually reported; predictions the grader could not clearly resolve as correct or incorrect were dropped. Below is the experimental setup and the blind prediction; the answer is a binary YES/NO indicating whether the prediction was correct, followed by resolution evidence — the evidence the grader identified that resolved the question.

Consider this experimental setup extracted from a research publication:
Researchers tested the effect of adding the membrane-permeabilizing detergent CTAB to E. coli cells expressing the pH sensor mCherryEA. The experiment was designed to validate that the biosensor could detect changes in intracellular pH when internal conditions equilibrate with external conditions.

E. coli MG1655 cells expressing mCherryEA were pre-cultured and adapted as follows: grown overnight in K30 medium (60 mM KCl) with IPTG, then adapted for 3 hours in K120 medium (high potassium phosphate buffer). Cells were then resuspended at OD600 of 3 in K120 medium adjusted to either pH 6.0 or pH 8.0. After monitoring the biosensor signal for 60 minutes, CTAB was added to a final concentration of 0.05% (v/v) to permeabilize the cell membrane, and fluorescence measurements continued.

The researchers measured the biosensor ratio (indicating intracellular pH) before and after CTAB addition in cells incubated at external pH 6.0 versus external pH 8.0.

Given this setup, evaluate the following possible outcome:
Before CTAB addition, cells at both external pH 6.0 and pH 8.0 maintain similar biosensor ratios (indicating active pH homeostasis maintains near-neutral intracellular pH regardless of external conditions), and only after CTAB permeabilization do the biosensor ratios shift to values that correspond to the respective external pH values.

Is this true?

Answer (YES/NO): YES